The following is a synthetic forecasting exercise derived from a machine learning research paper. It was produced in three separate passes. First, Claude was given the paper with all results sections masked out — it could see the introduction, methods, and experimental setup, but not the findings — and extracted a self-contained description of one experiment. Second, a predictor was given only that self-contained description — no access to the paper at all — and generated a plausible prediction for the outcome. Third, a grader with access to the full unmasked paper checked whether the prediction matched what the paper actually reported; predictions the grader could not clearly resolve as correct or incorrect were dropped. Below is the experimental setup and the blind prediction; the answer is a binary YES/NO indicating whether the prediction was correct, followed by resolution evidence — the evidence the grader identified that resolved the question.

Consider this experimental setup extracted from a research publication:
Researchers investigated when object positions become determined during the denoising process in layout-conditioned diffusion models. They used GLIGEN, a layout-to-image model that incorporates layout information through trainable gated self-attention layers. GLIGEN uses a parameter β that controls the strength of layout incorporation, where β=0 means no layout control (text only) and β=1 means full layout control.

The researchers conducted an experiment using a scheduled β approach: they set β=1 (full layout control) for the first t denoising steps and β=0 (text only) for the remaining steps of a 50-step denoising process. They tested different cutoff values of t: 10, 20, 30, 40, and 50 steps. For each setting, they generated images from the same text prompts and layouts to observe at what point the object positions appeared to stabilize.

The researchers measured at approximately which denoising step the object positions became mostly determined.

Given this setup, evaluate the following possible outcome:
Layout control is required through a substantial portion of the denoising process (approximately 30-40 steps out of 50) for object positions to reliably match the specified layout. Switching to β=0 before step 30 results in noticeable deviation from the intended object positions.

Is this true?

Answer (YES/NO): NO